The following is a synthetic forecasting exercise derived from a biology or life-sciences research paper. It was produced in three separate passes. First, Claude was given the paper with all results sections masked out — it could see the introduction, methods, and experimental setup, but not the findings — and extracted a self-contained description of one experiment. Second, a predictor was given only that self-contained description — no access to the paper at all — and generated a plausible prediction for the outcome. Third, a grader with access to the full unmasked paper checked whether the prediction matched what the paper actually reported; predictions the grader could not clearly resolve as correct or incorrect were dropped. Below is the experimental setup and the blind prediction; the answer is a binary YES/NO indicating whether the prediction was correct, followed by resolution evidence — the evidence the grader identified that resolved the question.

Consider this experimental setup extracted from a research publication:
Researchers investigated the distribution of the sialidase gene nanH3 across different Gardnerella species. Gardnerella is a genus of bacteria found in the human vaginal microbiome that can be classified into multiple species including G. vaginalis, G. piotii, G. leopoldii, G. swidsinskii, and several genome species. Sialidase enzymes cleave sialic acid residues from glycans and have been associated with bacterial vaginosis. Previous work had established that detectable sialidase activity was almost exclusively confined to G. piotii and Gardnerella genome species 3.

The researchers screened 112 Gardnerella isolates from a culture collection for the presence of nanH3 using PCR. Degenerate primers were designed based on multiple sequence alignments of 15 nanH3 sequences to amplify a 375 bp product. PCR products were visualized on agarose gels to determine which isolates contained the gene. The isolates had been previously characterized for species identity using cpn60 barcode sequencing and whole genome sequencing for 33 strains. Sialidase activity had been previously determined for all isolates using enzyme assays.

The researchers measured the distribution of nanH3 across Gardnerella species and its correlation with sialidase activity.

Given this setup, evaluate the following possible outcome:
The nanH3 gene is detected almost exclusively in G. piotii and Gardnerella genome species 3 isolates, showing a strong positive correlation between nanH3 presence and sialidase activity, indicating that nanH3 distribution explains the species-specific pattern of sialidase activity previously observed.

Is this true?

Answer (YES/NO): YES